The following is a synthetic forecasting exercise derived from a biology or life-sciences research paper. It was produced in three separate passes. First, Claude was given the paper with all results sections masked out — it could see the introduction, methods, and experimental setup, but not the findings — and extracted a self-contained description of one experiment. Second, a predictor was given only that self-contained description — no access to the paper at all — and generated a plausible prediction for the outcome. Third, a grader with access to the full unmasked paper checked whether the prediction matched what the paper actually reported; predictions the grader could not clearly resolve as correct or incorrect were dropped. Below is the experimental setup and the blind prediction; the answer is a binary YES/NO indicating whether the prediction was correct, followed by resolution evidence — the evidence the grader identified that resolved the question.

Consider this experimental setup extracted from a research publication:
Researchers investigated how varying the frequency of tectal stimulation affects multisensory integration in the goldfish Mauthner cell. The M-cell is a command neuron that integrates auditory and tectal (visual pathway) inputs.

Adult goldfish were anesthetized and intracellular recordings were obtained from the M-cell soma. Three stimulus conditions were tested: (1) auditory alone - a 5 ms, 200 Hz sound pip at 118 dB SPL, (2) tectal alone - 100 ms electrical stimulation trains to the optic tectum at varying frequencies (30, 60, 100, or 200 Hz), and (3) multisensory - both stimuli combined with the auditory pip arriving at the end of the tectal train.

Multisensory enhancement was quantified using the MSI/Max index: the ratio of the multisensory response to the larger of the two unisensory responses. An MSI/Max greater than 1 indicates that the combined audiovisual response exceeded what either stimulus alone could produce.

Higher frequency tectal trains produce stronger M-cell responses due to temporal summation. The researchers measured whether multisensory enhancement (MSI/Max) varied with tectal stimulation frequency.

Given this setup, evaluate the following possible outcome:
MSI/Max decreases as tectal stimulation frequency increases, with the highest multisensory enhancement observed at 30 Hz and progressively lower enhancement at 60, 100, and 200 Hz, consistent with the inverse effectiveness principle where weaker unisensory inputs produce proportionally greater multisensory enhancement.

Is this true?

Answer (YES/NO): NO